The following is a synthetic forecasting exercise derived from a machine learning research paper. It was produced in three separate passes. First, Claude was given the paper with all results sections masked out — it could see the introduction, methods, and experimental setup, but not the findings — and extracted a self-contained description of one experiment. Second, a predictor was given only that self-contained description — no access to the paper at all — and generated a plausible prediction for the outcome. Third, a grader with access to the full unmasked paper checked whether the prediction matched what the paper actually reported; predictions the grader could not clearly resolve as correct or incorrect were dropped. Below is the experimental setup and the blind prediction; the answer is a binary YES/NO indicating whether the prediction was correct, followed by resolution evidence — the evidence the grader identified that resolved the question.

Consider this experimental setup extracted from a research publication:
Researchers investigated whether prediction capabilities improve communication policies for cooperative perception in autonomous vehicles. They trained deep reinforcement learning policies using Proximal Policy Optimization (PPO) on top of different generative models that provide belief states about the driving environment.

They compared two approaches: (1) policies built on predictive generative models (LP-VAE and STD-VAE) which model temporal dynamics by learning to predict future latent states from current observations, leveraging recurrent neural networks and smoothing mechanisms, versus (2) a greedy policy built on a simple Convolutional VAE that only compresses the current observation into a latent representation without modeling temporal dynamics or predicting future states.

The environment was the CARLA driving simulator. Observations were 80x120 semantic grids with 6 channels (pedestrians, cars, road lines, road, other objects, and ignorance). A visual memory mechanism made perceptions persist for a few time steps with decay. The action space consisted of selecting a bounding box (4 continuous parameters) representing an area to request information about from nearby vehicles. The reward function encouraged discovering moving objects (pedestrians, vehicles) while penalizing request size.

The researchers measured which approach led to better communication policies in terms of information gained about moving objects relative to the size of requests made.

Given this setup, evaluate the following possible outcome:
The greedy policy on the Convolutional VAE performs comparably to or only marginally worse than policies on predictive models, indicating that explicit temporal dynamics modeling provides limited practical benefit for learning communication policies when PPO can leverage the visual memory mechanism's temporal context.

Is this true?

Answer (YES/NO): NO